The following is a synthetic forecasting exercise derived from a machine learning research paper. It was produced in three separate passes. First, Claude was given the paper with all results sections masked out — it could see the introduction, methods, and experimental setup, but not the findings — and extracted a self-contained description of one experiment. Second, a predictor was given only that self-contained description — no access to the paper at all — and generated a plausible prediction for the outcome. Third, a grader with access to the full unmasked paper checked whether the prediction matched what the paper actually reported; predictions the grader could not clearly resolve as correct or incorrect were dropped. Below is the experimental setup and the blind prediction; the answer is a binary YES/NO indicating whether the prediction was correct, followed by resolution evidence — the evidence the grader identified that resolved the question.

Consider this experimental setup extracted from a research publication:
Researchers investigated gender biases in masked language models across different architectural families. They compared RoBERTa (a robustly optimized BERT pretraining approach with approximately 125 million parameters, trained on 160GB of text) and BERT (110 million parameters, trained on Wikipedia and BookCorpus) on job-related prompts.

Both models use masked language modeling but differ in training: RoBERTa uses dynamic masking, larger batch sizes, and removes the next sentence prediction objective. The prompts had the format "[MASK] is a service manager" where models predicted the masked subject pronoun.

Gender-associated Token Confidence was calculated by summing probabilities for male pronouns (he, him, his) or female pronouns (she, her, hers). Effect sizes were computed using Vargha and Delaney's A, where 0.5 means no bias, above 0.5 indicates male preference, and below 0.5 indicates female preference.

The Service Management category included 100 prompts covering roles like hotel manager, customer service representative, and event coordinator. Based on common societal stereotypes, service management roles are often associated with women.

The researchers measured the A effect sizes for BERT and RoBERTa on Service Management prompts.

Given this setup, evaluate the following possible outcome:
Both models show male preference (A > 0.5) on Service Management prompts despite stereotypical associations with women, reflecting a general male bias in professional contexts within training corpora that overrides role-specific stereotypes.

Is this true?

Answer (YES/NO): YES